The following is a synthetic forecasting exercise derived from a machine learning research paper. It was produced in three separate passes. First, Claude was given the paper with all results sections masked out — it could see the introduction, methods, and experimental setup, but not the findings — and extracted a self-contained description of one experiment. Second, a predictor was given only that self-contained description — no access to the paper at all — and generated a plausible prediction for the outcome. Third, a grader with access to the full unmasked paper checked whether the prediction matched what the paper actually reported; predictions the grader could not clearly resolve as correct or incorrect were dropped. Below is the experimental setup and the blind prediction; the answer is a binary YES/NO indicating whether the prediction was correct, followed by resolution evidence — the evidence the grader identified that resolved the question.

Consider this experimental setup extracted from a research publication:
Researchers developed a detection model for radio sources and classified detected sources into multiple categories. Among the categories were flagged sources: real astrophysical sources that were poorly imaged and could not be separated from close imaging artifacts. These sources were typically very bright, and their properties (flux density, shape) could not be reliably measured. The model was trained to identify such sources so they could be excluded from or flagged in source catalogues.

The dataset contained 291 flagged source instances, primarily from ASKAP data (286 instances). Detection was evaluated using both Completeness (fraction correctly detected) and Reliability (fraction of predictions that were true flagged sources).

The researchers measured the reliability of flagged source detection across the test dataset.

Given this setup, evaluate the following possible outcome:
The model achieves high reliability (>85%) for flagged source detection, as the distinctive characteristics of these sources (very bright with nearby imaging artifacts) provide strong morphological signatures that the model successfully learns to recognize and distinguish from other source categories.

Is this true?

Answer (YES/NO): YES